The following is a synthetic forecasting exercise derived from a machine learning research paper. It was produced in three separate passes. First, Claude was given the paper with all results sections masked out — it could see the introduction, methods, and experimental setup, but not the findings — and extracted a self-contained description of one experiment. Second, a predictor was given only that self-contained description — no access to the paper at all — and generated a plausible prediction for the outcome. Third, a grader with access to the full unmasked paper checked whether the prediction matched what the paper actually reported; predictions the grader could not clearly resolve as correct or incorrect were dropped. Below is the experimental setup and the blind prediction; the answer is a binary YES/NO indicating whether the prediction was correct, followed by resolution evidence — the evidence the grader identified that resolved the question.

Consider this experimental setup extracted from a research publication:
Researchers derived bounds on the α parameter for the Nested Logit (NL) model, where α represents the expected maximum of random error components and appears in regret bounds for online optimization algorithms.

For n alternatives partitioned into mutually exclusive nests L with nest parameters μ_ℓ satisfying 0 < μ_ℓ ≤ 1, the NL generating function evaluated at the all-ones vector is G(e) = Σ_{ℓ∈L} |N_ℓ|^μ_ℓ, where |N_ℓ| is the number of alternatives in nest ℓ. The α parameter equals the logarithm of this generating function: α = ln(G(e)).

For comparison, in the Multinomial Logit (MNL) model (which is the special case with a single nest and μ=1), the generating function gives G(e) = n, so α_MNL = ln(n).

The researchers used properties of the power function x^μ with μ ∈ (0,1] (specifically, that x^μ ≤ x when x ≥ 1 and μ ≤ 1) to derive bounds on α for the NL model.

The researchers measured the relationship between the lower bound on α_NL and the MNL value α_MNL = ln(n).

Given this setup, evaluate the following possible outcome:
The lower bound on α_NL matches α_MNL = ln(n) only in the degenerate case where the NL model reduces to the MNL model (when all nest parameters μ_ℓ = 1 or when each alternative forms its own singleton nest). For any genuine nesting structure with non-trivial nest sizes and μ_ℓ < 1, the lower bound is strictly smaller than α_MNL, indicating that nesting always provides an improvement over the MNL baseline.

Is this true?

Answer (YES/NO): NO